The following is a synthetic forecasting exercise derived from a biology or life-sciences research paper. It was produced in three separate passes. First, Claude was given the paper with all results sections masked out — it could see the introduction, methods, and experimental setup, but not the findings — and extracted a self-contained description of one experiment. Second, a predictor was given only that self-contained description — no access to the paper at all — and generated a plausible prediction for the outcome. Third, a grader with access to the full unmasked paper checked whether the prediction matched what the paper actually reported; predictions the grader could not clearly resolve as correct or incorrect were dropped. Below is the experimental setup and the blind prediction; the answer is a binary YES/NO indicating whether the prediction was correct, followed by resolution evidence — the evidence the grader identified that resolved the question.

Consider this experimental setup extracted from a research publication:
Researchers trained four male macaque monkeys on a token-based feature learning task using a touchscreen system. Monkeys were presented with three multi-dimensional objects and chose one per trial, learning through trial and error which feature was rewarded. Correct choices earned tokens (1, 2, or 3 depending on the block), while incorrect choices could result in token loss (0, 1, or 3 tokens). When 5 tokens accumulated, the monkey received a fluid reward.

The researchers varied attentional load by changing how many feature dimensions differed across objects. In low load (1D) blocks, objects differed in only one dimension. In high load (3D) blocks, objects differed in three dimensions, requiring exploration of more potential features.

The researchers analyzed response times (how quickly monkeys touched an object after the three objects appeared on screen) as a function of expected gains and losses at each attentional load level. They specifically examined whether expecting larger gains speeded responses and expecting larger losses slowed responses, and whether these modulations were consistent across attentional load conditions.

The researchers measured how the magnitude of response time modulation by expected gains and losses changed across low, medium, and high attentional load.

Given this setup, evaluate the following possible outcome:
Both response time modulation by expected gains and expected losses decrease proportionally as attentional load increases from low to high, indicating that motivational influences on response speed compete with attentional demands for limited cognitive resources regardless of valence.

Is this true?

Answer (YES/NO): YES